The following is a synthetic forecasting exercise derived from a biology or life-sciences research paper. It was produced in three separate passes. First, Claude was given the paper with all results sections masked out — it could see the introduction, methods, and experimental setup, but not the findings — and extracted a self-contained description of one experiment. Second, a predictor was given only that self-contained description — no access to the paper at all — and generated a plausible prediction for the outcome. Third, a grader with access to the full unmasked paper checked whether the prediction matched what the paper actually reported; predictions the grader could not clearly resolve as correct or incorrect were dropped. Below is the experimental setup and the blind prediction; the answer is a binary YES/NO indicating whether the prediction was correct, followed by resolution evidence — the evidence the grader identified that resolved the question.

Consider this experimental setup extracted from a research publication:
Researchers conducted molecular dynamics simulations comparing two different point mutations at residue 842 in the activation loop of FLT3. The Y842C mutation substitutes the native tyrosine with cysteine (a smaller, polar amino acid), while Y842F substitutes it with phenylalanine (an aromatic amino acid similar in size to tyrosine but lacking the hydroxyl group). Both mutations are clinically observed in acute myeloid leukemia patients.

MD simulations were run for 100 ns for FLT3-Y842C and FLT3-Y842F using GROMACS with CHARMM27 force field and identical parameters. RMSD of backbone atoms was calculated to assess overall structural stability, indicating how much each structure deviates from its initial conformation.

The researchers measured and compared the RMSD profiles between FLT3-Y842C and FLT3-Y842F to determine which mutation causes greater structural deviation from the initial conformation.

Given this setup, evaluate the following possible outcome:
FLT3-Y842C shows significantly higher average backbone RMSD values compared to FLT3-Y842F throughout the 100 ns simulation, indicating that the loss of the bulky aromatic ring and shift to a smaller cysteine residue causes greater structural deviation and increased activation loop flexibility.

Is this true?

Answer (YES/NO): NO